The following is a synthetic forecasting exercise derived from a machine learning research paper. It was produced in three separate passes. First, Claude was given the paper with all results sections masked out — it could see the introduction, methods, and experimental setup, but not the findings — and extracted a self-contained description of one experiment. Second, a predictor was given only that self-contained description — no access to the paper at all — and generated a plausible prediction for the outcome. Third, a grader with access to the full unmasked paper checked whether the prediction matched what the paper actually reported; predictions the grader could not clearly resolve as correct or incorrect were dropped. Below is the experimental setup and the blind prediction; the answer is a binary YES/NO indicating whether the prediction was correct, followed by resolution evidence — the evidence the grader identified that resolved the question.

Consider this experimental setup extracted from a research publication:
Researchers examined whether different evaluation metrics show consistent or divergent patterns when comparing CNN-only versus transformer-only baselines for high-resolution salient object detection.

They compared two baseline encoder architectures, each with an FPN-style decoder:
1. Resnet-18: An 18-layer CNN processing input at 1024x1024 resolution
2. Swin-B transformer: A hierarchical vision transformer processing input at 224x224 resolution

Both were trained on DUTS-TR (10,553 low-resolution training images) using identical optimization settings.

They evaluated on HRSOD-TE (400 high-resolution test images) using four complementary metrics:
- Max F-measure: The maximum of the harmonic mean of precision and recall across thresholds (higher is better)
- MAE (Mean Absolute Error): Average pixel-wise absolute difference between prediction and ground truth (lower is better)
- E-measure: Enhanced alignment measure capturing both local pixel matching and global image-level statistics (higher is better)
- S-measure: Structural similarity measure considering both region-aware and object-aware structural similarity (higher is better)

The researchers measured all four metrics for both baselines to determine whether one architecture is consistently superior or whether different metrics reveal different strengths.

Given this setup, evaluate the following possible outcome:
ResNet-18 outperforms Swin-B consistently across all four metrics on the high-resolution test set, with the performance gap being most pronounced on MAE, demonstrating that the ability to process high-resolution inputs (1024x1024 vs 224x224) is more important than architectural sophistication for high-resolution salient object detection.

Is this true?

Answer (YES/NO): NO